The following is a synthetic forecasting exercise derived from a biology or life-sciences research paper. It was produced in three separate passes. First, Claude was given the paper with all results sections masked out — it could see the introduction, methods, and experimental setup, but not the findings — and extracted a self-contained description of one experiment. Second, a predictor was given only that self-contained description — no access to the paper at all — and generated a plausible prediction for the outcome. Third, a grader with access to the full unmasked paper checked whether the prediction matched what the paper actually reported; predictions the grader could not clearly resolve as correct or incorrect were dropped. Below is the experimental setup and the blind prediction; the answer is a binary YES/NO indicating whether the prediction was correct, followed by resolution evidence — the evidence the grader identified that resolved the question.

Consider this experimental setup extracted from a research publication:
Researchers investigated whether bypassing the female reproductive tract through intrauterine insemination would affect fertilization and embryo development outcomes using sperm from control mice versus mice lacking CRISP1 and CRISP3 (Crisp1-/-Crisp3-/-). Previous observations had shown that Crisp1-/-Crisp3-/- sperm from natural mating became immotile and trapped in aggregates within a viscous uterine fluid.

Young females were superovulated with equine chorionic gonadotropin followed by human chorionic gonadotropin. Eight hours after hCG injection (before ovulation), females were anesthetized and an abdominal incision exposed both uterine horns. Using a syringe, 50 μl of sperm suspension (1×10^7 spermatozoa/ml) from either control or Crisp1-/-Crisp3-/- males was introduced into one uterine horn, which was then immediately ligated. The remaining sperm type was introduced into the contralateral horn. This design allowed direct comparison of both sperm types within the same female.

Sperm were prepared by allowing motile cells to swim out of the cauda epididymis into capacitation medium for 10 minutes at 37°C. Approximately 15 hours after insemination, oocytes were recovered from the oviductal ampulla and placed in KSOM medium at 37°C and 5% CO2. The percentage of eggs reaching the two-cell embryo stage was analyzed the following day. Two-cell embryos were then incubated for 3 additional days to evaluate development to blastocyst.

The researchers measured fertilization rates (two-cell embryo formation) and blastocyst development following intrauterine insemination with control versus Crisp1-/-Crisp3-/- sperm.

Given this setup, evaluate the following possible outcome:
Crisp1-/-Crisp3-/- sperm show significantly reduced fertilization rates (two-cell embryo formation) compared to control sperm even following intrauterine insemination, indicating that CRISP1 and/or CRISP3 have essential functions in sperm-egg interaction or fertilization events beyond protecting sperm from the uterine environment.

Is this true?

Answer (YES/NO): NO